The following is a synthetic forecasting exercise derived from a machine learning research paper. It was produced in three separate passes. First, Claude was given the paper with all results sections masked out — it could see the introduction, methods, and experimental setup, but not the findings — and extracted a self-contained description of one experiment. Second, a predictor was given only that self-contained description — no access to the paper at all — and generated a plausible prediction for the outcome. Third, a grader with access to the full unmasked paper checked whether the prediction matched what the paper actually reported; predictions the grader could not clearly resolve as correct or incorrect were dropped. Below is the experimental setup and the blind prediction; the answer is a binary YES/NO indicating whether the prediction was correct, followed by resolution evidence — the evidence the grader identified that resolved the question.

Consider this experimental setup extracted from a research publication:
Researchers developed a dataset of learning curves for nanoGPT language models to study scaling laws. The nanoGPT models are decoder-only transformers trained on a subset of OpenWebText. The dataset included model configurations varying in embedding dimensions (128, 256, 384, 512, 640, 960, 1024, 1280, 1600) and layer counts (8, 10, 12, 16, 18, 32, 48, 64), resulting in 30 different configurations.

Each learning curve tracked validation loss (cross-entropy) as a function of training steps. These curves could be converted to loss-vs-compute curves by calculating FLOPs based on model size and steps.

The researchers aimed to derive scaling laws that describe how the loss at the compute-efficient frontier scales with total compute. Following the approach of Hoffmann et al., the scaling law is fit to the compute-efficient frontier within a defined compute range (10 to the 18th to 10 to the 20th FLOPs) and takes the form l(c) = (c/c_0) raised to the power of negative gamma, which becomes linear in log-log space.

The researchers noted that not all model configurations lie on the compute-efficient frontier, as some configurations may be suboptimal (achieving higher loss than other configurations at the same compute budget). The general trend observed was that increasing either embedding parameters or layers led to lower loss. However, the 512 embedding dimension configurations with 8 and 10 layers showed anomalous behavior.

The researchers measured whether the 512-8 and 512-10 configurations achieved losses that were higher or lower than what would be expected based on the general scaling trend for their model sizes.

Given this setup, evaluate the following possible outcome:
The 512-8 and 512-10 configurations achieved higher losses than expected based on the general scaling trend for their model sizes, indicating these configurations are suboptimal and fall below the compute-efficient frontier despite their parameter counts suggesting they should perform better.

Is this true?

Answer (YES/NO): YES